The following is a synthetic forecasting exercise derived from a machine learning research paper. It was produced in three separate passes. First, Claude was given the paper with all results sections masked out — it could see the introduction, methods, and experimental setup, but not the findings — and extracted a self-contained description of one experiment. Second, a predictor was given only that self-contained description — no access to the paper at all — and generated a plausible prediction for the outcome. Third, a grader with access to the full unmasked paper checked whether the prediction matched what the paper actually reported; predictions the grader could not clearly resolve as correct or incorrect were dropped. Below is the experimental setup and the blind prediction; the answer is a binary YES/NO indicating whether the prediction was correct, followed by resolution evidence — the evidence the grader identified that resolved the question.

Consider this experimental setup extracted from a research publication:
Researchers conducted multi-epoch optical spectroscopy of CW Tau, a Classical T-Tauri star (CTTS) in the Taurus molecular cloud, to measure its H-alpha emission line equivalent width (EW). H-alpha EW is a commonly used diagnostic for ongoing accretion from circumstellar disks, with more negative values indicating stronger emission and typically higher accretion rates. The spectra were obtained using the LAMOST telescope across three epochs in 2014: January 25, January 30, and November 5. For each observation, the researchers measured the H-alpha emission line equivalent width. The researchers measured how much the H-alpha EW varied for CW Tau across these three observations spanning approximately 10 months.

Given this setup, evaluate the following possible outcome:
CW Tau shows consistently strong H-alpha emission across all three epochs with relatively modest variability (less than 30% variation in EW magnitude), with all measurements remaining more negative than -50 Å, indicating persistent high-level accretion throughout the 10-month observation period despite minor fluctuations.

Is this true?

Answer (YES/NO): NO